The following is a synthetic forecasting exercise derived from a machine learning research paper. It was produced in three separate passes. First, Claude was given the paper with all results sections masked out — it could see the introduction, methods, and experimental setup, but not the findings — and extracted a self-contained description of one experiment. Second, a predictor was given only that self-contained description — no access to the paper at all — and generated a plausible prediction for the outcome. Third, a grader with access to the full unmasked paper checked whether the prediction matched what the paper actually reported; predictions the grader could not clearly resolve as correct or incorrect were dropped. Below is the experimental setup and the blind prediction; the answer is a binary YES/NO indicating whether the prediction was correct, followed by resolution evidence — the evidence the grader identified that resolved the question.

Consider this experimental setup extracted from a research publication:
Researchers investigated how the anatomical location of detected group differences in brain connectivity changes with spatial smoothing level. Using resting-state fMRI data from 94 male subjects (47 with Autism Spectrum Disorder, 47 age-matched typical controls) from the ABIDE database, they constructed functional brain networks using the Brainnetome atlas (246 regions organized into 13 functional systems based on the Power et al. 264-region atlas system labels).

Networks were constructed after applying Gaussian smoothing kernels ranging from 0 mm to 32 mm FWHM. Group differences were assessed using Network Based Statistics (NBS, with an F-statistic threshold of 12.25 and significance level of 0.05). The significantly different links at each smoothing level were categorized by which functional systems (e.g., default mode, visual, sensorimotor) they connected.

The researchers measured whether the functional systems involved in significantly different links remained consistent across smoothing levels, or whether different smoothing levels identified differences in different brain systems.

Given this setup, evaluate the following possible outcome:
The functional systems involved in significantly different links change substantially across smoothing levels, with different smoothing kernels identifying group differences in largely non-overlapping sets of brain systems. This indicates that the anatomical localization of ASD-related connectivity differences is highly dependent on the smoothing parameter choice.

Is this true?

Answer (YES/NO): NO